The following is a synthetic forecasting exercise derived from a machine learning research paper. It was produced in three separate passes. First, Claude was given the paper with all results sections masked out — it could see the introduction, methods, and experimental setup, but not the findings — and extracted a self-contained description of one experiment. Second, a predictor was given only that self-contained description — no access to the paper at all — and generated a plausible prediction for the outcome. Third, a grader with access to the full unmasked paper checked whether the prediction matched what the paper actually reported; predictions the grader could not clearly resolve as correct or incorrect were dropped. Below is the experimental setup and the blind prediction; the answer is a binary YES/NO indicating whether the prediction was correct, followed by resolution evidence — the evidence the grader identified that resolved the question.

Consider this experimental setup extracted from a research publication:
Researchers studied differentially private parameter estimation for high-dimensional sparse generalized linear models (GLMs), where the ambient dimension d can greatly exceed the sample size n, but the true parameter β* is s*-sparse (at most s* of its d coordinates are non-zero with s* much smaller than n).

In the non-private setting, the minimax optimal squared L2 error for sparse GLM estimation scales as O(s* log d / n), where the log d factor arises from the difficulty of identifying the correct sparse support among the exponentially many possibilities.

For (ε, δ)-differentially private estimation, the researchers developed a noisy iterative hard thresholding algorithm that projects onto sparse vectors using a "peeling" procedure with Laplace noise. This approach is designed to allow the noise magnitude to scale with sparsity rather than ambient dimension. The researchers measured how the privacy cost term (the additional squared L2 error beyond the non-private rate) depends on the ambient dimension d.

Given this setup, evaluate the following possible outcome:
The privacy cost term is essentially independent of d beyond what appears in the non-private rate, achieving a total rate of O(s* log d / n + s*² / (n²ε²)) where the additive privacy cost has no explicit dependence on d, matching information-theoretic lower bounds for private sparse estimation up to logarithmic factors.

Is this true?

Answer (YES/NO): NO